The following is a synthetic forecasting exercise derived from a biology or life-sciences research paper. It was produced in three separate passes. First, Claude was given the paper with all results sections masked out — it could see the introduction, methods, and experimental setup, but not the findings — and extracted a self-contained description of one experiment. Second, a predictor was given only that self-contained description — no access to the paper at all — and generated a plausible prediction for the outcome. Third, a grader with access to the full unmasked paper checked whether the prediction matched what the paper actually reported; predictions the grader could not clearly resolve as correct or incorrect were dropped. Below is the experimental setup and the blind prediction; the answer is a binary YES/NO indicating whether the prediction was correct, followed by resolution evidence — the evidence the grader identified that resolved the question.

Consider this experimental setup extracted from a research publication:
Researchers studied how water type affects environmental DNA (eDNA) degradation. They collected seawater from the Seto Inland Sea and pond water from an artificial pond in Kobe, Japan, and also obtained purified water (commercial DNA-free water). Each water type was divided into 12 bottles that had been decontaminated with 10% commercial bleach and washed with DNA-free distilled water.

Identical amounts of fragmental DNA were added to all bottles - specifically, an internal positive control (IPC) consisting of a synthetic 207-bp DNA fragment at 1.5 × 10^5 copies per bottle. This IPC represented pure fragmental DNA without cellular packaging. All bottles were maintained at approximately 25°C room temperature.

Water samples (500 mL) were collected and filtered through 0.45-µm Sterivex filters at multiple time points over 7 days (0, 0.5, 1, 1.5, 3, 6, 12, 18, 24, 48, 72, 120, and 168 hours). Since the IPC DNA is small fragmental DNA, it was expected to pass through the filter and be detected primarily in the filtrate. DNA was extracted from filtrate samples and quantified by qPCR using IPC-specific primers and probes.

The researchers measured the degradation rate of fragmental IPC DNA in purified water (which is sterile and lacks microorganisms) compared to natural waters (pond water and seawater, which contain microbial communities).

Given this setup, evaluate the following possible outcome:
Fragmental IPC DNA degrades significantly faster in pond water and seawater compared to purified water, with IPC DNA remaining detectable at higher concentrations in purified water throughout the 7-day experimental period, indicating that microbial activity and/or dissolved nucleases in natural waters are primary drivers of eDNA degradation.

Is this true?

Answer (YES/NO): YES